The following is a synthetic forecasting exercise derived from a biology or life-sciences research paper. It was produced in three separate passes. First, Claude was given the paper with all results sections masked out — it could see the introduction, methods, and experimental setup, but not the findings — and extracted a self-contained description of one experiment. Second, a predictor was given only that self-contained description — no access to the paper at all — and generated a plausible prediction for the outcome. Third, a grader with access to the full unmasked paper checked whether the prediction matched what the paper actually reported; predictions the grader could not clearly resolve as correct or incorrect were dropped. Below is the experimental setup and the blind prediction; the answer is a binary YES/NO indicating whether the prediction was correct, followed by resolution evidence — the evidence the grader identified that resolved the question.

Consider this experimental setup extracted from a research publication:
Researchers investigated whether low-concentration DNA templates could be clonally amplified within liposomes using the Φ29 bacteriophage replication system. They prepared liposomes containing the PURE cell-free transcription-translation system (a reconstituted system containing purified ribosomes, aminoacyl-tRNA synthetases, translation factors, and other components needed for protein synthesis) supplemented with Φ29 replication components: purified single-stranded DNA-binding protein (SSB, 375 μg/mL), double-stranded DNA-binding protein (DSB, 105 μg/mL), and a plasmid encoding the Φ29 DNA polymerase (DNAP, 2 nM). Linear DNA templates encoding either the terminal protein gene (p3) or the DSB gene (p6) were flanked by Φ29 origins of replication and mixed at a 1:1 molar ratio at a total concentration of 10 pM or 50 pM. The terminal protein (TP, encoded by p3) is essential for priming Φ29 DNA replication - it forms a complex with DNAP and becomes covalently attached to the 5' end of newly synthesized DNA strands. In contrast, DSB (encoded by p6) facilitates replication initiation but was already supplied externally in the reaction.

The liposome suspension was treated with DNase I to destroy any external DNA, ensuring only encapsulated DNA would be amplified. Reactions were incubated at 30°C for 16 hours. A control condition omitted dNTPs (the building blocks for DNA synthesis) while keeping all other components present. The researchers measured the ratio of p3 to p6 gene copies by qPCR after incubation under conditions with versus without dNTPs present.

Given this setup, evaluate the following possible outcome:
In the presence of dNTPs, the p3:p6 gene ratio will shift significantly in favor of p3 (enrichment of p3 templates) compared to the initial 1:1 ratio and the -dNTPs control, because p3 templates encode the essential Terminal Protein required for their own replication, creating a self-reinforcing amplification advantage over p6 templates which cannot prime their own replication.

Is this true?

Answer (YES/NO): YES